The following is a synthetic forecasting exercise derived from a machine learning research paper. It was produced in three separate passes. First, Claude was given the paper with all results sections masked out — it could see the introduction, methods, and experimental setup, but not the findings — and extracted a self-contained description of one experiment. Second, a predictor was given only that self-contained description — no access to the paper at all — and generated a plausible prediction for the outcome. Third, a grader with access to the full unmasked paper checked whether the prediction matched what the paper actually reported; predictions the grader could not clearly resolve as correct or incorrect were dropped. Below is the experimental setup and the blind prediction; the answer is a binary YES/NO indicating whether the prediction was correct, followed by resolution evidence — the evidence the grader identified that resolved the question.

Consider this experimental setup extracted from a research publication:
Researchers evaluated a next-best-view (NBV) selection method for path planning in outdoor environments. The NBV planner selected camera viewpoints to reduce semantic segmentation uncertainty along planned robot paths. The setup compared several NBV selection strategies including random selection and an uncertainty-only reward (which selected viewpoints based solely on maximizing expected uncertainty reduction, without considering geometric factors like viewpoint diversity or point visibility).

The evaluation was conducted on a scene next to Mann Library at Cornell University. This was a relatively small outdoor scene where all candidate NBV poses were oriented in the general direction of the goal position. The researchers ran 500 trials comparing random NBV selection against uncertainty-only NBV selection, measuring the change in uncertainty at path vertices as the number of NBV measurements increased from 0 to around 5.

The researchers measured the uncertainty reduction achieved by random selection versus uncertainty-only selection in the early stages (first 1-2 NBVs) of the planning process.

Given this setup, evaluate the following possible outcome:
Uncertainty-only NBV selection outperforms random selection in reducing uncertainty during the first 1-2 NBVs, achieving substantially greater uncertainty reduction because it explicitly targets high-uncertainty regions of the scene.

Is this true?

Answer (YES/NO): NO